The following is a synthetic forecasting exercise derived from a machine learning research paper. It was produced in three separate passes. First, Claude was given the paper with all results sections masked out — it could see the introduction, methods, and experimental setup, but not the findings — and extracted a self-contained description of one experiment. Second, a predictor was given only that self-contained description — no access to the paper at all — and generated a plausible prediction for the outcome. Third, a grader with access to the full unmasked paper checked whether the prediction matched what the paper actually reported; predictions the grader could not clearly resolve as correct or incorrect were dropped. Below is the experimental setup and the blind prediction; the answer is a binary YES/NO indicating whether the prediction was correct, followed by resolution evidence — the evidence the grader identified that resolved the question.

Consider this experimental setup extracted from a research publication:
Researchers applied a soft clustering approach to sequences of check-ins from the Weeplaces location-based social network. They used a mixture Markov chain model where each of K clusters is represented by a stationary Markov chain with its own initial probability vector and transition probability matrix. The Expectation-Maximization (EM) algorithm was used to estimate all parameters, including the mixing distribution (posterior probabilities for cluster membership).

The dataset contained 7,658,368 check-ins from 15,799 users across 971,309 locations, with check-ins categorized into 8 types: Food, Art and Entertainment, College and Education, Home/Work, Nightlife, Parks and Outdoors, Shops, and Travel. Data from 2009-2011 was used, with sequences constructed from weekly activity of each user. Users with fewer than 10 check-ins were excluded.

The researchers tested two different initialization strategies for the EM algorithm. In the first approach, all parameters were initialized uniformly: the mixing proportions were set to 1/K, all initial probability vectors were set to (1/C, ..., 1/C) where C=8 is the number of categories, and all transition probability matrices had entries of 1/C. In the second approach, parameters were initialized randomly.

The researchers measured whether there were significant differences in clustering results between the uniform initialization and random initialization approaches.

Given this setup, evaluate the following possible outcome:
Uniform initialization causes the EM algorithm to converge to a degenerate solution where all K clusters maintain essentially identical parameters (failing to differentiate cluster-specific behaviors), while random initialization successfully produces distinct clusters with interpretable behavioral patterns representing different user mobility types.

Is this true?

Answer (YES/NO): NO